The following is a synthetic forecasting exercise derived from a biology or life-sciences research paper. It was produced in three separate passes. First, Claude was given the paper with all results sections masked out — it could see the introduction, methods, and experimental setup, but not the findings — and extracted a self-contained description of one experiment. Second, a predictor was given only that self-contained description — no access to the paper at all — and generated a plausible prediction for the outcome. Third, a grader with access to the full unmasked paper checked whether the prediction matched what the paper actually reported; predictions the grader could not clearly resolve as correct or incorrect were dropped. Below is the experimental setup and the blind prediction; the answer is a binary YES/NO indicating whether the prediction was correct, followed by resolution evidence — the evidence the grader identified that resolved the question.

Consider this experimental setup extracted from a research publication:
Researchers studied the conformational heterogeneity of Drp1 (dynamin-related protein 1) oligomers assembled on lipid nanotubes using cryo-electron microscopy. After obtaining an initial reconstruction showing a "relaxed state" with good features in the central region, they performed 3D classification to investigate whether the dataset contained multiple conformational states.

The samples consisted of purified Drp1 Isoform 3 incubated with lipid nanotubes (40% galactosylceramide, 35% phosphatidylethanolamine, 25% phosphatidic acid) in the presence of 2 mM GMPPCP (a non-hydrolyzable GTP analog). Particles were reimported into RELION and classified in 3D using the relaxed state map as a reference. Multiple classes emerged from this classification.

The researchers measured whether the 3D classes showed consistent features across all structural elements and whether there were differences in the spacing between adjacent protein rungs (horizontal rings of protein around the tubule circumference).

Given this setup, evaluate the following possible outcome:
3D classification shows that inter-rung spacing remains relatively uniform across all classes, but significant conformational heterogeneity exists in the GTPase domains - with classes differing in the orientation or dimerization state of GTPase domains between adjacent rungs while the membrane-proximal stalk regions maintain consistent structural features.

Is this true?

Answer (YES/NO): NO